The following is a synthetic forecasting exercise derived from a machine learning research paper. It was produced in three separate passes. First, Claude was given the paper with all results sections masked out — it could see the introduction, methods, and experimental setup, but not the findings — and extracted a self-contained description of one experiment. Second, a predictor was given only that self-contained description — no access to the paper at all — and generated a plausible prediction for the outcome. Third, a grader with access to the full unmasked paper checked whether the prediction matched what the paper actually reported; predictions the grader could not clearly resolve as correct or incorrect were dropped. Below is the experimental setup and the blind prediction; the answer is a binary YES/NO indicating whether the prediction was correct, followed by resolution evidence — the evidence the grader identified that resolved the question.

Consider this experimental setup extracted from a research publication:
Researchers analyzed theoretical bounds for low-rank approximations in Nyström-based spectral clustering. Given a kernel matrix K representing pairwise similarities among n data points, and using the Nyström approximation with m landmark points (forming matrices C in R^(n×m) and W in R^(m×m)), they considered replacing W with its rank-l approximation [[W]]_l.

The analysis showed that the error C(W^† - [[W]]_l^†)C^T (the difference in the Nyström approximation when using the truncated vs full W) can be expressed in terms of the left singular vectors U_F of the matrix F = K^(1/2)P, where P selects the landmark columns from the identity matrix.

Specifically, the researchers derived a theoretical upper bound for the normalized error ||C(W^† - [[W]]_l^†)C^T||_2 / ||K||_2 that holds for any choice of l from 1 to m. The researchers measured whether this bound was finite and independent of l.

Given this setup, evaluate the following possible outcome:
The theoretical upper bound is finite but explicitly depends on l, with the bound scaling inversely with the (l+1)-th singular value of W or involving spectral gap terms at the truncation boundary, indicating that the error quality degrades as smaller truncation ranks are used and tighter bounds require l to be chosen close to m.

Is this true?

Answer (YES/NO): NO